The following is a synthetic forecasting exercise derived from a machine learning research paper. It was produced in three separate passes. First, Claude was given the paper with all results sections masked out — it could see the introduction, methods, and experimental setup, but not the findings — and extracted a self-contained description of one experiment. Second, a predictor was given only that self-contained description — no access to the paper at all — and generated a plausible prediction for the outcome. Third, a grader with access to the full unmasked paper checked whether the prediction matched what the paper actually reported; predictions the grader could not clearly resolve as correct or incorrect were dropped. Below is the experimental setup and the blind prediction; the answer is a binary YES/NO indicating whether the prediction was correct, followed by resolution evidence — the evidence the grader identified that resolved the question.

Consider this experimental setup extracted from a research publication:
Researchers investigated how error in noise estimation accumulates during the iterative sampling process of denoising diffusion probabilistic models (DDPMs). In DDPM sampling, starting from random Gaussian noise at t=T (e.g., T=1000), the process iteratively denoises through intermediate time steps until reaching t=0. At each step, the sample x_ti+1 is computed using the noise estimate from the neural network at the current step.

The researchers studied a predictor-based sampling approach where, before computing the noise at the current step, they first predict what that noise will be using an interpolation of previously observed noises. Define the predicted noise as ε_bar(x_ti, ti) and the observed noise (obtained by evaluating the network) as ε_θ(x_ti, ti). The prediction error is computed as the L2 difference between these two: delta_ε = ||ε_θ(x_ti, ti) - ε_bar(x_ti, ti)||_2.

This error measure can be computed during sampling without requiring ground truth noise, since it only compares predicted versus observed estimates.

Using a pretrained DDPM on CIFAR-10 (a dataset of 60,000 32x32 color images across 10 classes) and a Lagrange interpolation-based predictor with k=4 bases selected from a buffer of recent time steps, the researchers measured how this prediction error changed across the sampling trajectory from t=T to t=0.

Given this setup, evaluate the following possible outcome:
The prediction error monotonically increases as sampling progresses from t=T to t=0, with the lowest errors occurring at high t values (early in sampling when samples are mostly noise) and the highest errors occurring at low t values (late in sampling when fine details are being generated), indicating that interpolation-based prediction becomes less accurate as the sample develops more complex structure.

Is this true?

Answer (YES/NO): YES